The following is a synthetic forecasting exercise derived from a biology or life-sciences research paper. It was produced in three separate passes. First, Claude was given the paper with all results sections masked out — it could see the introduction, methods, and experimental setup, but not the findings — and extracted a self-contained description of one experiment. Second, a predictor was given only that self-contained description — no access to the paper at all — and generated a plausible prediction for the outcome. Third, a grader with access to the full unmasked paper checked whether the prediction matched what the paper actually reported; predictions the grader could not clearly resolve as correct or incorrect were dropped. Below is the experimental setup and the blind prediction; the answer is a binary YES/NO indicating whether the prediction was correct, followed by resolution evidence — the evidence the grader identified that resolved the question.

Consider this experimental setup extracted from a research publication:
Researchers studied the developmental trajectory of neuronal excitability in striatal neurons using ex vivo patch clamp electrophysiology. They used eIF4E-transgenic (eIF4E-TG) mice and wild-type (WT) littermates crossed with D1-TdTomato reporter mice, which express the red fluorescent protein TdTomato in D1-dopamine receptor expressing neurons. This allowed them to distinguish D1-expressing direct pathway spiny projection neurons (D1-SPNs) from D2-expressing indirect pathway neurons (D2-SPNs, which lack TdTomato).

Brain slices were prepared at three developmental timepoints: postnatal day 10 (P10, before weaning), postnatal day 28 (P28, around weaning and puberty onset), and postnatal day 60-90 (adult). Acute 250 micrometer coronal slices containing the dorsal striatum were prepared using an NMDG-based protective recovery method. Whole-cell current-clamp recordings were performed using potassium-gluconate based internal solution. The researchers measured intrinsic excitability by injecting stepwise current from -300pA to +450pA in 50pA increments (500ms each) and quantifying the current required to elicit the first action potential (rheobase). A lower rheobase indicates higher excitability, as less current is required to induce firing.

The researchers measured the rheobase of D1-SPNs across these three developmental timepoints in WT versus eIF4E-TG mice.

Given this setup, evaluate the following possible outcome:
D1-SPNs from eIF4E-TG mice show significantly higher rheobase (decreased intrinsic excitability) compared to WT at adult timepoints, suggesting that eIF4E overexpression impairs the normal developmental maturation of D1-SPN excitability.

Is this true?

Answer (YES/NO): NO